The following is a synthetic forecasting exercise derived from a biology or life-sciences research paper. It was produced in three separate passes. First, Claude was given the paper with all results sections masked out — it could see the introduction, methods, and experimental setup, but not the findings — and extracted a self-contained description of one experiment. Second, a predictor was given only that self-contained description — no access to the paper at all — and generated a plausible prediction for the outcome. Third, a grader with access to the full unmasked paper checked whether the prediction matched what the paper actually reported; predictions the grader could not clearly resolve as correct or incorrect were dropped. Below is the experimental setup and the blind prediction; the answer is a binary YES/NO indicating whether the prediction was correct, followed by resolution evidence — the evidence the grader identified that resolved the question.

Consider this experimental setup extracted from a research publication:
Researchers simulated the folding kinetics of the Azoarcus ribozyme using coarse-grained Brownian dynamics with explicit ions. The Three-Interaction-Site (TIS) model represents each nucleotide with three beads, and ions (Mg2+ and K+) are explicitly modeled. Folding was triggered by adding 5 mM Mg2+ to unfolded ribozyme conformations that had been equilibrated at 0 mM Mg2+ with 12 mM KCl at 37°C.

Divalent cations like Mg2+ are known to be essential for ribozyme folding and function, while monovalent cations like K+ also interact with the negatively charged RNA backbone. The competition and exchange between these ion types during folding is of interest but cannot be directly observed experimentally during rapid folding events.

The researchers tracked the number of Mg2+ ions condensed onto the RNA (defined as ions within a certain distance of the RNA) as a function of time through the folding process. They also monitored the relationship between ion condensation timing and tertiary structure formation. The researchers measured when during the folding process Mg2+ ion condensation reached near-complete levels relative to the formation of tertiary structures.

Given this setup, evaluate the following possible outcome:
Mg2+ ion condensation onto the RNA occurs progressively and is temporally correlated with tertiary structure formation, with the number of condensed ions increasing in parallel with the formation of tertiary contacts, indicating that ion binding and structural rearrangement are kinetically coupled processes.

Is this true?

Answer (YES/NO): NO